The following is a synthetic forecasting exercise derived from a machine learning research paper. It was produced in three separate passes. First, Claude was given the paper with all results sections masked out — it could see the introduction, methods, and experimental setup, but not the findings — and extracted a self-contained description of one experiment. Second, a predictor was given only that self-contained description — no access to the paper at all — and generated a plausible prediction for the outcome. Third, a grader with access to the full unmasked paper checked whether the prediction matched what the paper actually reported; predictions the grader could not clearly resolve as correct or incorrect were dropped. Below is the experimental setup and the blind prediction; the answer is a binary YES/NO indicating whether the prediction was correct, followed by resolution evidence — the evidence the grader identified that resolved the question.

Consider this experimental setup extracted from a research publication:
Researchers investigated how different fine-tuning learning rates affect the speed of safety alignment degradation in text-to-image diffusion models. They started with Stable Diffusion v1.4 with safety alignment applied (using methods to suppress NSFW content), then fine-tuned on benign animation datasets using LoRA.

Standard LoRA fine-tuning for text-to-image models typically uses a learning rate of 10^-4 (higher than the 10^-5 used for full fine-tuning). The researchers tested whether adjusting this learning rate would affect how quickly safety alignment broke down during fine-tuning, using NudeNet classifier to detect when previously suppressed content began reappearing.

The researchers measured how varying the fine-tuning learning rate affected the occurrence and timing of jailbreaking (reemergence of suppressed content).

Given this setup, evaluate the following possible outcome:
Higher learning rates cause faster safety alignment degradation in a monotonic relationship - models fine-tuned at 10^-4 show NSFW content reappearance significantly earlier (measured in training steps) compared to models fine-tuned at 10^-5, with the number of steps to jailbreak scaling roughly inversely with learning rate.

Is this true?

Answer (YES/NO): NO